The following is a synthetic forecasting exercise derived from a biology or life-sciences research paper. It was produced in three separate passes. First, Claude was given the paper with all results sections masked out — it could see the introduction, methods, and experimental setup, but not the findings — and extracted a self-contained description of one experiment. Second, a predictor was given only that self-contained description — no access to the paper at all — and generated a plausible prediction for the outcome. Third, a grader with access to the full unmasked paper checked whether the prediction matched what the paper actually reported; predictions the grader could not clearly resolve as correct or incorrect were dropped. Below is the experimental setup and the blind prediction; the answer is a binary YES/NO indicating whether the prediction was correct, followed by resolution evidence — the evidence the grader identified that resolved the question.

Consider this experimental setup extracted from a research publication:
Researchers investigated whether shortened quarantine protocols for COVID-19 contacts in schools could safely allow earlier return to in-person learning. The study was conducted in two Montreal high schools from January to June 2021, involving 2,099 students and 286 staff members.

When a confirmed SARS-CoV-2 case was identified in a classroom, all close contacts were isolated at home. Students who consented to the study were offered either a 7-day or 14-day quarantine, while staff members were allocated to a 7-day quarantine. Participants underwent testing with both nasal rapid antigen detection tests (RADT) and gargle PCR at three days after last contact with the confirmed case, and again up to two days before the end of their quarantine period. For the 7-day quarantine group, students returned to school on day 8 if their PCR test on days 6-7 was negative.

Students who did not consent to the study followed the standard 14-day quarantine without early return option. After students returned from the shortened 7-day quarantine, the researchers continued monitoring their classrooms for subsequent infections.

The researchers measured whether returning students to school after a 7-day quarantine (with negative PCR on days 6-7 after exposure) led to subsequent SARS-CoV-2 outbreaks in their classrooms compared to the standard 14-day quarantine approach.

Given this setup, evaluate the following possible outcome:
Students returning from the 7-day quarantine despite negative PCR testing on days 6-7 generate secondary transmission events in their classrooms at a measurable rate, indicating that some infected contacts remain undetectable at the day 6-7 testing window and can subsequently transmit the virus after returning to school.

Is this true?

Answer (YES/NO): NO